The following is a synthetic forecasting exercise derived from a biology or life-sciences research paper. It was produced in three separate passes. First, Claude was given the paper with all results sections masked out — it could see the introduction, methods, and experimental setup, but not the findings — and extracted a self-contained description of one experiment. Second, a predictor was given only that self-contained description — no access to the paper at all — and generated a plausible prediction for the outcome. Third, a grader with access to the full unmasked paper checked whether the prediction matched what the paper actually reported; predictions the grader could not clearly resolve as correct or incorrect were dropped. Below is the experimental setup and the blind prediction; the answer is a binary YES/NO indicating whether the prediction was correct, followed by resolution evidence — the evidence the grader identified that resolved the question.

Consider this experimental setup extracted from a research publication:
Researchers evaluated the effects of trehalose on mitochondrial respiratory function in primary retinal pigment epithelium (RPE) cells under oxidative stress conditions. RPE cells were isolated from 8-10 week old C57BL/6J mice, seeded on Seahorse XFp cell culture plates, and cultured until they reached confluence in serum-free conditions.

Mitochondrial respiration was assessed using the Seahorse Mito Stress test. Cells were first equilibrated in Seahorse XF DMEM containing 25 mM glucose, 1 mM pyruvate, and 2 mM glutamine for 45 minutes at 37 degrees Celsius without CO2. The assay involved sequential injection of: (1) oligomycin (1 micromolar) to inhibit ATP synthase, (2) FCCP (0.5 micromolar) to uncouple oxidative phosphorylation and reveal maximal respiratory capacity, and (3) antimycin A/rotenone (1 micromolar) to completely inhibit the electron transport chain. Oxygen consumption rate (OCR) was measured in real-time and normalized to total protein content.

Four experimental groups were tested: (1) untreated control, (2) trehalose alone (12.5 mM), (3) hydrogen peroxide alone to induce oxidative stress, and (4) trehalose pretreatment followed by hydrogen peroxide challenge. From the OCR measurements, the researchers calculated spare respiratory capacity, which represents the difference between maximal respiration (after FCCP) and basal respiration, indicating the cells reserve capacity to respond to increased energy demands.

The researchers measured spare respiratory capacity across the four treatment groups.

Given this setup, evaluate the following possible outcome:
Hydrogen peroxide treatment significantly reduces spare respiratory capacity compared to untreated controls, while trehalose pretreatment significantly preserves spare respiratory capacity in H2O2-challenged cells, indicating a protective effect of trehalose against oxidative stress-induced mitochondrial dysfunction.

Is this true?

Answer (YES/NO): YES